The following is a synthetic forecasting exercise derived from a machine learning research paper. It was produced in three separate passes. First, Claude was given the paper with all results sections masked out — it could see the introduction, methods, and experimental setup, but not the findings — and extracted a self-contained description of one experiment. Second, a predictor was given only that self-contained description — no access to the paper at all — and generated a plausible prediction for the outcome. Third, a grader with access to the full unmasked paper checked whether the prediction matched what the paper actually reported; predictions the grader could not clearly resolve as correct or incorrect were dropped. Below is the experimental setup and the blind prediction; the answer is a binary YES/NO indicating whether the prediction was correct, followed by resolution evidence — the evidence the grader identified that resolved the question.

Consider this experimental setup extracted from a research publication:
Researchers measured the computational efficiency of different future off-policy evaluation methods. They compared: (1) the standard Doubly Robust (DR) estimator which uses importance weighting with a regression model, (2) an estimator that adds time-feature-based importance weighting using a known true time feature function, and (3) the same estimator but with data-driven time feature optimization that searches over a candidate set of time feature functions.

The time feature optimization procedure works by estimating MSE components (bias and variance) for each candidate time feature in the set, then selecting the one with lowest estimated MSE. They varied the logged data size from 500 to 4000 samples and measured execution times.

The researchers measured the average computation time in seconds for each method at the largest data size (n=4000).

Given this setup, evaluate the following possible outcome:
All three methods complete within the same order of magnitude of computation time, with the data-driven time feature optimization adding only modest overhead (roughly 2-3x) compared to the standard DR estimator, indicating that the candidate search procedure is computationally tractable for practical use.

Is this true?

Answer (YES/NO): NO